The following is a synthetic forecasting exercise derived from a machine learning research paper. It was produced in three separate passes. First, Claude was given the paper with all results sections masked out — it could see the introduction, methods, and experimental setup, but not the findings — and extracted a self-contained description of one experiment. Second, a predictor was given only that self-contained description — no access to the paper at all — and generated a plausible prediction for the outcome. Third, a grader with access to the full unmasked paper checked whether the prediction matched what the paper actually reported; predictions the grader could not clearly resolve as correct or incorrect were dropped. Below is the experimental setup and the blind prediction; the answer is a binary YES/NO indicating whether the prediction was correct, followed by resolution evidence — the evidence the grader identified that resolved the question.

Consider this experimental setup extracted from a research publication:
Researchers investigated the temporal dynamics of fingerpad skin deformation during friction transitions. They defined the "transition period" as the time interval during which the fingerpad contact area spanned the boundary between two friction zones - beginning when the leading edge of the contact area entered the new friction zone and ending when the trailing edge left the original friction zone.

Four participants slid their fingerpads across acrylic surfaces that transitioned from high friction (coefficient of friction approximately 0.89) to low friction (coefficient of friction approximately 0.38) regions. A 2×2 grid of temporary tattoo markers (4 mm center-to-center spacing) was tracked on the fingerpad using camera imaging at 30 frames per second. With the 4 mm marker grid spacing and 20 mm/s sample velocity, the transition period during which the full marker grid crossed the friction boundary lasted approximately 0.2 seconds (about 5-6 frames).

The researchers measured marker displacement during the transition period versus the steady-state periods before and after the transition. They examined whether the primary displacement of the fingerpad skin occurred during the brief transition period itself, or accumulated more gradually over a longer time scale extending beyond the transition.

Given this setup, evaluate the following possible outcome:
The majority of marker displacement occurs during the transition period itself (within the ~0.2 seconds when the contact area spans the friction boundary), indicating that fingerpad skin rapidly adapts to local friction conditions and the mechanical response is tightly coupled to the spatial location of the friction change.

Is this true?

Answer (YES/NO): NO